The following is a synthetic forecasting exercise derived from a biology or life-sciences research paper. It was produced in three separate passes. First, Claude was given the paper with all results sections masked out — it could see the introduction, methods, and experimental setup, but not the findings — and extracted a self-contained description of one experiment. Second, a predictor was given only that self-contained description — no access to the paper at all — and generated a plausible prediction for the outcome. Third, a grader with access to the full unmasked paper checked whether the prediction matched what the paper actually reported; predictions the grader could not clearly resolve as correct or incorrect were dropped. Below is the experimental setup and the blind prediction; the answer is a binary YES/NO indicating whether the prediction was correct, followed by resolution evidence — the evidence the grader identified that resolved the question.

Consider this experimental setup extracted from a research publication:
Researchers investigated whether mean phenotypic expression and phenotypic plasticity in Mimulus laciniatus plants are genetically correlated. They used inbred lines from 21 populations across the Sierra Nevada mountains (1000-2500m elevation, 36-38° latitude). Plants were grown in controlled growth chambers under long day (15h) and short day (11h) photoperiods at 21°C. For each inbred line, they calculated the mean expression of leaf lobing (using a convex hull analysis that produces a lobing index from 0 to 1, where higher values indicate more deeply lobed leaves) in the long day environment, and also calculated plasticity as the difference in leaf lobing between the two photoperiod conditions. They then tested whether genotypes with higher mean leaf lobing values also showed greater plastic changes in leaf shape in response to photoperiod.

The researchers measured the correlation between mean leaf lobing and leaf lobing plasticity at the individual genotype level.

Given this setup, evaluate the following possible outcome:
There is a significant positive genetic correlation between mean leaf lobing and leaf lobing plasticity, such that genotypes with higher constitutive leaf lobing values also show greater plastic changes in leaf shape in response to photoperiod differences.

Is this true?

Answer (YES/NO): NO